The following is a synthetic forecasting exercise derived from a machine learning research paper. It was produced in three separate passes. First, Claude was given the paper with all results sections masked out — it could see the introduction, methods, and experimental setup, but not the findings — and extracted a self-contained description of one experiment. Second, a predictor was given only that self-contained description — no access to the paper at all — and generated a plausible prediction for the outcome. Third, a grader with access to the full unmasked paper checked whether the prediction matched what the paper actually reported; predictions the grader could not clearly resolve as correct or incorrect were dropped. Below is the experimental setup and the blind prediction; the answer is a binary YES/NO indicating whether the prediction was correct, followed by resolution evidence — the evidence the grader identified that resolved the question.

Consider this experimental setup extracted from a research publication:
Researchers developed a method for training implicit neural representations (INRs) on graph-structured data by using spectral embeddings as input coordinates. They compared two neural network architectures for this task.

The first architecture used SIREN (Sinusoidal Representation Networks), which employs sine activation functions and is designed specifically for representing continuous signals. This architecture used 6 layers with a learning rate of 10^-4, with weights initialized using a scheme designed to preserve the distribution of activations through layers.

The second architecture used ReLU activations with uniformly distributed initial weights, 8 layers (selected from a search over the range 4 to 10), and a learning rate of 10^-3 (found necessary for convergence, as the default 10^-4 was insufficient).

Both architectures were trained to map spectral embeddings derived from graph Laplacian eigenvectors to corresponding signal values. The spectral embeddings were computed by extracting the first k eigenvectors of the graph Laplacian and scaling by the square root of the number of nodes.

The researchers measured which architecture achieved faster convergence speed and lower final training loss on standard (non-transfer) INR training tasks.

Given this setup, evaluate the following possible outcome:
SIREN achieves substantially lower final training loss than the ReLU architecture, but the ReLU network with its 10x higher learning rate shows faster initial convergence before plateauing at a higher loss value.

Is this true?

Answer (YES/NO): NO